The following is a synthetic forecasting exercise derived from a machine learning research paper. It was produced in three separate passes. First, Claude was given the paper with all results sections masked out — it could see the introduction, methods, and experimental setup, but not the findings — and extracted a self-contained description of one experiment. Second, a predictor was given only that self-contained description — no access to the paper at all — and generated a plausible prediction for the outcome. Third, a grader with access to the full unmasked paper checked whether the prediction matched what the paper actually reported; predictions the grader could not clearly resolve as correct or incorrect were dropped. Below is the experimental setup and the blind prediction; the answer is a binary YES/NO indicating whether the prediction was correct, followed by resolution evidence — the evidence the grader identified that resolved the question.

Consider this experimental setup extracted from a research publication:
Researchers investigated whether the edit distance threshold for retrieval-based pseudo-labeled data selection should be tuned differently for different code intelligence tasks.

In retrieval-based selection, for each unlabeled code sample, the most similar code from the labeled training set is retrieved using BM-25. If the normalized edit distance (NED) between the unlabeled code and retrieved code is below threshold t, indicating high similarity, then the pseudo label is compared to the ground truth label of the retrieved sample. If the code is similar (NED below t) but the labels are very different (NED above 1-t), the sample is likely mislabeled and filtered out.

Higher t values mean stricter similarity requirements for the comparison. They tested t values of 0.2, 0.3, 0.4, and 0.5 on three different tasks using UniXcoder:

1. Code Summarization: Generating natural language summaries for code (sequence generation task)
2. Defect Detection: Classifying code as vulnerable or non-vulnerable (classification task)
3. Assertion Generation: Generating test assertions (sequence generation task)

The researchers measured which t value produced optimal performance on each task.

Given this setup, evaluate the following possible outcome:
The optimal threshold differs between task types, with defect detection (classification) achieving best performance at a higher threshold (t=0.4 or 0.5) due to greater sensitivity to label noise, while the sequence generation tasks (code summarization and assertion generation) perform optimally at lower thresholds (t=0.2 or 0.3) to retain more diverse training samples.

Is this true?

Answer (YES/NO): NO